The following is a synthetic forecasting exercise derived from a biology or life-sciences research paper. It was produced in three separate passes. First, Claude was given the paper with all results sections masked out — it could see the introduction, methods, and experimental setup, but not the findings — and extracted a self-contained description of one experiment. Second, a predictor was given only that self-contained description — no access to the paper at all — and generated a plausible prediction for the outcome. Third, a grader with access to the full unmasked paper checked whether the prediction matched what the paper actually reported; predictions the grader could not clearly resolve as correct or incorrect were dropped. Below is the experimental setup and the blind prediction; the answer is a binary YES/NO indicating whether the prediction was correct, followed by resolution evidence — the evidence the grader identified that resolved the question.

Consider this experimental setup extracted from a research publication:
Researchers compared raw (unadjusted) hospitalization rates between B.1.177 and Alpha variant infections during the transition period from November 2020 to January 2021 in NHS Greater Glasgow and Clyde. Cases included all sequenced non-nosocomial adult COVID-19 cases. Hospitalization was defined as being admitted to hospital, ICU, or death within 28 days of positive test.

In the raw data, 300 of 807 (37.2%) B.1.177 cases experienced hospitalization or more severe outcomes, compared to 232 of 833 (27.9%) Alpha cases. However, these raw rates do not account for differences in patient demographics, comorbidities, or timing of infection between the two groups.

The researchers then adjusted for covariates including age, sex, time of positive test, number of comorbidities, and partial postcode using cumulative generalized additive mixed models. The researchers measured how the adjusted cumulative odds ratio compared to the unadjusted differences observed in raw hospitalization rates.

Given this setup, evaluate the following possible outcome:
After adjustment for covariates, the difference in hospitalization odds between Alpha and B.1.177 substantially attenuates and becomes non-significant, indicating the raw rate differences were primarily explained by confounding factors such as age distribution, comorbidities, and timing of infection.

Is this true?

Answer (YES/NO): NO